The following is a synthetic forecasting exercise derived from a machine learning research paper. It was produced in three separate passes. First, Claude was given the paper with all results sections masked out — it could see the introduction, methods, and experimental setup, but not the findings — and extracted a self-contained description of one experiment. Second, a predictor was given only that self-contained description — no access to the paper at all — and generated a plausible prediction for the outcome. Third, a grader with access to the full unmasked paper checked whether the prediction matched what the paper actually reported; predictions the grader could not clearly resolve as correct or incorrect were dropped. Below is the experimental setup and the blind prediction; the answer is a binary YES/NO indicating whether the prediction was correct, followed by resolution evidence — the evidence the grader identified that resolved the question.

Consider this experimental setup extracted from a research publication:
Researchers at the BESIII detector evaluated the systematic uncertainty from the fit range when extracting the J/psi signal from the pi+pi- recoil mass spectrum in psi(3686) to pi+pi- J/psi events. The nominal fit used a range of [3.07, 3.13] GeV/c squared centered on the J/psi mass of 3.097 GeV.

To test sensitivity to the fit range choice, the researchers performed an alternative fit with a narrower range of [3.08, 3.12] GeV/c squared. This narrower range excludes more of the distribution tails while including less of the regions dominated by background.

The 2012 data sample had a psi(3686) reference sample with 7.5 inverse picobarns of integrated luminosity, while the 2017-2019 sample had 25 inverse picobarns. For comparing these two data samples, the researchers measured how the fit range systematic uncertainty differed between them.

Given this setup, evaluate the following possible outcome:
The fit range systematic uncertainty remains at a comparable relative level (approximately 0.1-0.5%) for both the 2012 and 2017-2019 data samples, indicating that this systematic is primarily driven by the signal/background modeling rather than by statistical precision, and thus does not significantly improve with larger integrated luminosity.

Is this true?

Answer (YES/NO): NO